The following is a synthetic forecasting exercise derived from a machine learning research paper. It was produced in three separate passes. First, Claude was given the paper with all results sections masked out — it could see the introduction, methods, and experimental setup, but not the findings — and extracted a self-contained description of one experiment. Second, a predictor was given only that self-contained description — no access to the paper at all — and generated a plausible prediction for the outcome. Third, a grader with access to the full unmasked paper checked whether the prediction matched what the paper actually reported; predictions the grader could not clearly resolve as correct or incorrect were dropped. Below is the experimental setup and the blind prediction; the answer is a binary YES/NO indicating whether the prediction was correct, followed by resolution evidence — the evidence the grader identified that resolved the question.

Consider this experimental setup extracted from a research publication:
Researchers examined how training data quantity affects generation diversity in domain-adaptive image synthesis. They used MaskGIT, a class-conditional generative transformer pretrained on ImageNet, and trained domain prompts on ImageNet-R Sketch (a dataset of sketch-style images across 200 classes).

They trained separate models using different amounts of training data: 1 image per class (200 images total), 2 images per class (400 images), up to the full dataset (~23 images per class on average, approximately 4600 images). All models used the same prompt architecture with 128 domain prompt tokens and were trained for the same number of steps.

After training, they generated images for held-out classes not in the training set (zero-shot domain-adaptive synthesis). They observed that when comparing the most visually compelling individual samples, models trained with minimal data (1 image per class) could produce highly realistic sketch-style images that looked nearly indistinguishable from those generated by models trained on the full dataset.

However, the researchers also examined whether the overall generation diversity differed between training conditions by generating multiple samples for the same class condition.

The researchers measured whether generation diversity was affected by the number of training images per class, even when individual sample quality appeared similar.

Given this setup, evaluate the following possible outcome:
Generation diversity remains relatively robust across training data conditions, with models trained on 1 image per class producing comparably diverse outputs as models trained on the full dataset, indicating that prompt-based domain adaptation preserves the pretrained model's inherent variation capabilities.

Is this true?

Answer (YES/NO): NO